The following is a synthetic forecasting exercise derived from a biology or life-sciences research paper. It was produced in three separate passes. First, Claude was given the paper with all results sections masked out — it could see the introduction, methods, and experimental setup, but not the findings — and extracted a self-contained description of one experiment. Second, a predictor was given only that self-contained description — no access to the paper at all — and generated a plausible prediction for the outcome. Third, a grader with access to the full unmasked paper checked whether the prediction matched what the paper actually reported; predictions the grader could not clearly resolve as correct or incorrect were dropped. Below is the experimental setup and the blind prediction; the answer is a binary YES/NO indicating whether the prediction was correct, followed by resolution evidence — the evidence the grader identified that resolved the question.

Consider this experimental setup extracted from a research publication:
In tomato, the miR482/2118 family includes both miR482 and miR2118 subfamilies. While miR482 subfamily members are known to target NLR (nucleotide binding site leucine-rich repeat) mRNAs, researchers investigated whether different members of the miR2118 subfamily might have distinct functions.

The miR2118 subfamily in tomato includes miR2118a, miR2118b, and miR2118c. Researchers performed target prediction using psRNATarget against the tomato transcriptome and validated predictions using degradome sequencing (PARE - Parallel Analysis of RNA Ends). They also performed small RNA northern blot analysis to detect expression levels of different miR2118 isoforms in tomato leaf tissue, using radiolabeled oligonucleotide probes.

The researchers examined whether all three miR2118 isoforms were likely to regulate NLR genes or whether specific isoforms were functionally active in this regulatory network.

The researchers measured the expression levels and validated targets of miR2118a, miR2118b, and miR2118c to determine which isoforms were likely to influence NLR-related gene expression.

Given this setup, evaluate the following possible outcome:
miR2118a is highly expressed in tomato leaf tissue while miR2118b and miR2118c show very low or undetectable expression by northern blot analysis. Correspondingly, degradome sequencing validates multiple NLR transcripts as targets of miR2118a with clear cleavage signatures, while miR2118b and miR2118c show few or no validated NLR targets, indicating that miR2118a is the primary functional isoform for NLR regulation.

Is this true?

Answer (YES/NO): NO